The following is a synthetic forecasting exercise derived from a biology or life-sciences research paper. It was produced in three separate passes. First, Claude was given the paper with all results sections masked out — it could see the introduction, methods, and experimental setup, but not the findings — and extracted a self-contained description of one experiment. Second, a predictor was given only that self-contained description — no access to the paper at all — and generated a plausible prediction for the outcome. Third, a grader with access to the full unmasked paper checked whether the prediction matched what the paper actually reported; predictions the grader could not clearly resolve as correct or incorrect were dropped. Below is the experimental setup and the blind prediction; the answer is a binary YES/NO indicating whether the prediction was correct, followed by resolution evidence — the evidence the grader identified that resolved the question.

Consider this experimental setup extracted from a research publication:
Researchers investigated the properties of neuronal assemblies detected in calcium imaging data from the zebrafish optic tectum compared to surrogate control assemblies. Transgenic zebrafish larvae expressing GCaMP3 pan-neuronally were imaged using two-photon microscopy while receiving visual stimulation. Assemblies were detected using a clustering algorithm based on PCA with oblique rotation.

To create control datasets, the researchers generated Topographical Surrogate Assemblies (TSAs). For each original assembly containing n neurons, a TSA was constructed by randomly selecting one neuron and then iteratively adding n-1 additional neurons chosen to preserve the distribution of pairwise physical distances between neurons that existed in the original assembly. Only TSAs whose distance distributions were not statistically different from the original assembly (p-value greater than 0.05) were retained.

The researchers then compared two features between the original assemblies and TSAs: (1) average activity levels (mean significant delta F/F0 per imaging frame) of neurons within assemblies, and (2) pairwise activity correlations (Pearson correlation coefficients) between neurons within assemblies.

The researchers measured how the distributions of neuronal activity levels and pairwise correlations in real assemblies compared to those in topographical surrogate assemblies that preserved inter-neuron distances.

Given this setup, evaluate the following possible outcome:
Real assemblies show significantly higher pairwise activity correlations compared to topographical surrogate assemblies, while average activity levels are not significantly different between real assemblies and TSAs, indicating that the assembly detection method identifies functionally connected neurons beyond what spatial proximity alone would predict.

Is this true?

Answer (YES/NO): YES